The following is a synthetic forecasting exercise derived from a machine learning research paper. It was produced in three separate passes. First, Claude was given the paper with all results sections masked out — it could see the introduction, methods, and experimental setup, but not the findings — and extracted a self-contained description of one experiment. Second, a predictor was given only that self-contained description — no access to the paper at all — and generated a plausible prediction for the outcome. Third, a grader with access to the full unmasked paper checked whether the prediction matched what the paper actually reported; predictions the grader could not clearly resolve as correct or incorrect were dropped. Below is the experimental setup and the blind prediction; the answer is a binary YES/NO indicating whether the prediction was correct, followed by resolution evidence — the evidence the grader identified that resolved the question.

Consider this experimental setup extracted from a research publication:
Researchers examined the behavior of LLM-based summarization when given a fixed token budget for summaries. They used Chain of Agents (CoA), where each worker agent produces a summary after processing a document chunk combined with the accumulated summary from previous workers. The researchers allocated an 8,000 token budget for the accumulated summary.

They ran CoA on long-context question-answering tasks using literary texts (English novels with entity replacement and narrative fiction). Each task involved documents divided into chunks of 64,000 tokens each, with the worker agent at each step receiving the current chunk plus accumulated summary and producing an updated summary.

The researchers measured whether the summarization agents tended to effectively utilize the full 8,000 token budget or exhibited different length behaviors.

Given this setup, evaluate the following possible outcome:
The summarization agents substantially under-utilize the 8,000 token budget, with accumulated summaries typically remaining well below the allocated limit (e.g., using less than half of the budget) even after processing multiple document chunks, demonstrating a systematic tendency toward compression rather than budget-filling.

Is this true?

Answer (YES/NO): YES